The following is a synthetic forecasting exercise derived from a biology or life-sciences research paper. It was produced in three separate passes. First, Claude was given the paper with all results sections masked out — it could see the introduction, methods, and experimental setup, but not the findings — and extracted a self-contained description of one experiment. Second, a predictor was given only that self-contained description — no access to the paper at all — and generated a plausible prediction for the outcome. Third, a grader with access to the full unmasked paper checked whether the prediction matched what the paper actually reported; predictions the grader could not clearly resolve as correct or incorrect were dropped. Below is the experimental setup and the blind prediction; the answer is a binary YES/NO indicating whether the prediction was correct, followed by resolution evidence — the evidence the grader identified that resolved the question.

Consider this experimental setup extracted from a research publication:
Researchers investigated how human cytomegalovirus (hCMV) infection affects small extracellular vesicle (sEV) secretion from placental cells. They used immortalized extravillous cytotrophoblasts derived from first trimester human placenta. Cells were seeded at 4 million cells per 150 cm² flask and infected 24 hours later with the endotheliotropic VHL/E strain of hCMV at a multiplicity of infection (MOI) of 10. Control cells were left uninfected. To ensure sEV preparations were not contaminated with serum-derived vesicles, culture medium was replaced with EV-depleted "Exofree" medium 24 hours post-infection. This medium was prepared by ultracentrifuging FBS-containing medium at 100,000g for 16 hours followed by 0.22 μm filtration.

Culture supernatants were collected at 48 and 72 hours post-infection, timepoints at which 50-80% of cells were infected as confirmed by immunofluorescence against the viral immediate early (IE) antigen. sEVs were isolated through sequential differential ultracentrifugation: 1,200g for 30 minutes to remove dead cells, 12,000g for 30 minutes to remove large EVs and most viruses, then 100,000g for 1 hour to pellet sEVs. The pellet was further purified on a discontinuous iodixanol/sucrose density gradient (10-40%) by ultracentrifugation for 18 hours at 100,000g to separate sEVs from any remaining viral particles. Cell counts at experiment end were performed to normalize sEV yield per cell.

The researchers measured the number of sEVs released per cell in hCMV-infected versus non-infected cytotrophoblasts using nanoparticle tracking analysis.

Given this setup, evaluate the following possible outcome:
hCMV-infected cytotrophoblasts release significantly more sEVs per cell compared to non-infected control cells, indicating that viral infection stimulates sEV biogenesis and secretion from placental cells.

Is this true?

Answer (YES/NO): YES